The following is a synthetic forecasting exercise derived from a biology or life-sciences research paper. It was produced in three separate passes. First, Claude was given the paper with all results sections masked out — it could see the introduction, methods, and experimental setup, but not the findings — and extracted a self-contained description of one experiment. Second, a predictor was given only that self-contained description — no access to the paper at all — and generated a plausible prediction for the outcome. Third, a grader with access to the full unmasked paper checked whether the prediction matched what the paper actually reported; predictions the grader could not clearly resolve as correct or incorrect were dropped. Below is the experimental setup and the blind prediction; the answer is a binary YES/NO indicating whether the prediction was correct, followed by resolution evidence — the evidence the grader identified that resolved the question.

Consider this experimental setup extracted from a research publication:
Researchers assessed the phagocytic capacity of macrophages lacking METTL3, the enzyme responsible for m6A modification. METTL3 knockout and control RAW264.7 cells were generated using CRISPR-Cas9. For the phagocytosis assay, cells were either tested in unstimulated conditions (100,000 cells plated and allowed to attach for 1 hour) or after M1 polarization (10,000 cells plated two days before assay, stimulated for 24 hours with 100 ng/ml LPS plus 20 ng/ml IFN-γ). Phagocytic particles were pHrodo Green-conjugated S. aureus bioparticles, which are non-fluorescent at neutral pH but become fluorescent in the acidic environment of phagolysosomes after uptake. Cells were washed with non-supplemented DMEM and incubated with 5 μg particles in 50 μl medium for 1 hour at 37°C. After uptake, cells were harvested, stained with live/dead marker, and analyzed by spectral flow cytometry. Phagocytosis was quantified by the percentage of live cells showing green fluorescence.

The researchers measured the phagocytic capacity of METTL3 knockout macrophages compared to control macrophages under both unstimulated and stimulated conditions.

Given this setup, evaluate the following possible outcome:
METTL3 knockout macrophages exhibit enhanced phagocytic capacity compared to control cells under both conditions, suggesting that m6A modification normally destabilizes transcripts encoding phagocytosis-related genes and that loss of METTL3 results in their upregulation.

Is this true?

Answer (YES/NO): NO